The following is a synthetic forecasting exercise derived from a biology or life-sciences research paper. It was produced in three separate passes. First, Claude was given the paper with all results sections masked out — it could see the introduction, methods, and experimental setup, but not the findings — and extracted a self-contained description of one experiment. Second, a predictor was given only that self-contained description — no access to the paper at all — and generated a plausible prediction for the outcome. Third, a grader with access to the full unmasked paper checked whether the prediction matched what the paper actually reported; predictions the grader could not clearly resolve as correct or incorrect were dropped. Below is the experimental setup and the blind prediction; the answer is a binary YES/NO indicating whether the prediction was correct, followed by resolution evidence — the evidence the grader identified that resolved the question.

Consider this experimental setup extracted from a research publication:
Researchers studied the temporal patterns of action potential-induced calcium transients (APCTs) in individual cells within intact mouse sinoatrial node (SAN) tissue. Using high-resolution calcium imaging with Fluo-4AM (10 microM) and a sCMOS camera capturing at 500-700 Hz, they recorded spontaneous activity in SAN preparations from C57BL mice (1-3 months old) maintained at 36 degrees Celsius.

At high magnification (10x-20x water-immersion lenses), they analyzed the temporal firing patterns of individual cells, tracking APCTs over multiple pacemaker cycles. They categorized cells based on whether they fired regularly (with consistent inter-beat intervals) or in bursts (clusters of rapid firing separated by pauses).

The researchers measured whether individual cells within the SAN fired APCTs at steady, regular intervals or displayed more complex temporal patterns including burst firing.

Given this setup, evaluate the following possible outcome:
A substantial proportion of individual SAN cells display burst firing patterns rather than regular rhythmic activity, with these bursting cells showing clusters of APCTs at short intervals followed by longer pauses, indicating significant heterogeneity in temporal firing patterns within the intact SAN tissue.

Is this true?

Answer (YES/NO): NO